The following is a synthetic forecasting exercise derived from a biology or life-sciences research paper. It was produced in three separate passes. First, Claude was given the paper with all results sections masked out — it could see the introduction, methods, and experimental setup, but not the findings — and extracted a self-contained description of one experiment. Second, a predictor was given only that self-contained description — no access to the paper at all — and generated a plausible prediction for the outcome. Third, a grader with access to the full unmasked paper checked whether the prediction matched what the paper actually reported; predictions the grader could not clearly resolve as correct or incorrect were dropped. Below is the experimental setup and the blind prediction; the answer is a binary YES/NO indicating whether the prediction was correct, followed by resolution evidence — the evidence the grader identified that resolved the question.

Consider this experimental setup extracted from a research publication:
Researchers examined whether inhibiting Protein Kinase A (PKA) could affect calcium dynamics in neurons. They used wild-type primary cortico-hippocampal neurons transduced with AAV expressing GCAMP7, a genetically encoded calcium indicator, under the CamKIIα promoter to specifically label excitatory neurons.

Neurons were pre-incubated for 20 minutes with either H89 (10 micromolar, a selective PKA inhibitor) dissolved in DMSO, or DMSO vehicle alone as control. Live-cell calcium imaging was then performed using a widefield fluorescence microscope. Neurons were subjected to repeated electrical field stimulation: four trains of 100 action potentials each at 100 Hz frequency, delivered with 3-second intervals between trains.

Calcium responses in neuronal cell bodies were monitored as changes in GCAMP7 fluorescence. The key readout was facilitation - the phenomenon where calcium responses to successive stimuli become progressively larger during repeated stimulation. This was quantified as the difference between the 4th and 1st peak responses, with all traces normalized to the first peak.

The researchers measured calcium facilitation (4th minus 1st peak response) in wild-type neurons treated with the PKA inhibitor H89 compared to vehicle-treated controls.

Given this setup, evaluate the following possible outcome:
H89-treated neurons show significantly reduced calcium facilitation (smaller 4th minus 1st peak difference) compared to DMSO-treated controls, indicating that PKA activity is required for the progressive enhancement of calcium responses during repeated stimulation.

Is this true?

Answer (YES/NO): NO